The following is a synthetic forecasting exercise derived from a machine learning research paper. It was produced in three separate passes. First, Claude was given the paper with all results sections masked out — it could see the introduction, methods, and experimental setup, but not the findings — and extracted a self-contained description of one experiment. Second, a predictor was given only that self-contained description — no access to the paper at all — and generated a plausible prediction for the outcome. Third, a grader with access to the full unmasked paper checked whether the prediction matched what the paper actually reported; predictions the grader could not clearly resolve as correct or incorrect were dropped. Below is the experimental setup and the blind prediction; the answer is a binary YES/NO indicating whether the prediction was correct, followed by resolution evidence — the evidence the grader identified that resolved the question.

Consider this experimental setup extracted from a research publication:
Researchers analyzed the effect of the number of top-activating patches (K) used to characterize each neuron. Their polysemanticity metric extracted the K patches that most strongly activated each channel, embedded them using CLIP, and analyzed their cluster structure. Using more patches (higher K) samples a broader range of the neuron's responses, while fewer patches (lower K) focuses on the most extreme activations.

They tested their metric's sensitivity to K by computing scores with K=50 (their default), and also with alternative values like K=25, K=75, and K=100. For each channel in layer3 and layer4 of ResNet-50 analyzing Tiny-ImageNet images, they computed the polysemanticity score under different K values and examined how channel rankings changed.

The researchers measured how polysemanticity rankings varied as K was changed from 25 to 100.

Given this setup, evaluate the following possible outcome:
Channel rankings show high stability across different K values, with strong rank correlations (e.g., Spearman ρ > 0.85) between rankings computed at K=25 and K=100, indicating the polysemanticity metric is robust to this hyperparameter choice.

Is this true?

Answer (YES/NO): NO